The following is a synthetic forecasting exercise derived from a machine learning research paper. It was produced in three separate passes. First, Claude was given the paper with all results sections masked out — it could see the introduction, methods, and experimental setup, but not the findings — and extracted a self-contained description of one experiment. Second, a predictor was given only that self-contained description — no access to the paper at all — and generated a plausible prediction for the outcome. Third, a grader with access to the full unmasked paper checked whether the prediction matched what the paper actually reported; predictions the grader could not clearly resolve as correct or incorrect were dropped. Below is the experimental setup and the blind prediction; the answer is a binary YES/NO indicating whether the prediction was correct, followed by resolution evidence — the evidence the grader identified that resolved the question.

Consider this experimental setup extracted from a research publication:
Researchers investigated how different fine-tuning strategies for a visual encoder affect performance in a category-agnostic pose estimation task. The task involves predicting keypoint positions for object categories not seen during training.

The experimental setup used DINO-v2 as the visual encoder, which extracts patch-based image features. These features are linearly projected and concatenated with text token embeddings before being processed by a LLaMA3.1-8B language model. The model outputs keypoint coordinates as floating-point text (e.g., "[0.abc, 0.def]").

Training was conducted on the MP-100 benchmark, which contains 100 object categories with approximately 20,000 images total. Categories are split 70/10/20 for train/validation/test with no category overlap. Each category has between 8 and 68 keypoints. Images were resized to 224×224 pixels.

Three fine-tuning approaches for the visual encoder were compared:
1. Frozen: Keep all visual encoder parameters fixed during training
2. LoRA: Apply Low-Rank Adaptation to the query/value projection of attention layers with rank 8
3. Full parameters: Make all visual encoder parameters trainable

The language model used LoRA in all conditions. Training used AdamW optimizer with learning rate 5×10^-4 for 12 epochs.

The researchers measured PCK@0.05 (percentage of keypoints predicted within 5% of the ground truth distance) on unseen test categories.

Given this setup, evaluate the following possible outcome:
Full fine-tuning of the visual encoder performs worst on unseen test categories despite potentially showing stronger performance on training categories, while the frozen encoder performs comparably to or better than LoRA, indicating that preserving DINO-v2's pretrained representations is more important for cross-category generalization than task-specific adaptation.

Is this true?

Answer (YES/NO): NO